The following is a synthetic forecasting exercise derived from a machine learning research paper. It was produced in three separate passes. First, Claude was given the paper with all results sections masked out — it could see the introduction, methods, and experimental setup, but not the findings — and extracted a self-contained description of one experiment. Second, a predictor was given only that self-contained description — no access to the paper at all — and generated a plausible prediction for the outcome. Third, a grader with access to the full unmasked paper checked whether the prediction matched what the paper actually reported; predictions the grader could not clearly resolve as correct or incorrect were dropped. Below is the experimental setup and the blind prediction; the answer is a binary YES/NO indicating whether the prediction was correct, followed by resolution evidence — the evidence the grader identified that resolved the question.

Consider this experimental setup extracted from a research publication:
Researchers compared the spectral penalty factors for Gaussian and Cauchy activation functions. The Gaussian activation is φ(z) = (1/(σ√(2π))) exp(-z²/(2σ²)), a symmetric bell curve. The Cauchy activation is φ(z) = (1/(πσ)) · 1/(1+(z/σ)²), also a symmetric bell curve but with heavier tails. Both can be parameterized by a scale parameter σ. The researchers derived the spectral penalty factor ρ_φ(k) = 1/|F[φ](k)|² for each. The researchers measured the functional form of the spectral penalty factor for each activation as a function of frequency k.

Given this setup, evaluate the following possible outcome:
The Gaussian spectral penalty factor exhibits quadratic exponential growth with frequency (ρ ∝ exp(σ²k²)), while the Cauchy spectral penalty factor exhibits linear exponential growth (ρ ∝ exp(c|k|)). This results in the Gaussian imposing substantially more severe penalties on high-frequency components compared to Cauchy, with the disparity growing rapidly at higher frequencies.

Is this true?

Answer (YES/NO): YES